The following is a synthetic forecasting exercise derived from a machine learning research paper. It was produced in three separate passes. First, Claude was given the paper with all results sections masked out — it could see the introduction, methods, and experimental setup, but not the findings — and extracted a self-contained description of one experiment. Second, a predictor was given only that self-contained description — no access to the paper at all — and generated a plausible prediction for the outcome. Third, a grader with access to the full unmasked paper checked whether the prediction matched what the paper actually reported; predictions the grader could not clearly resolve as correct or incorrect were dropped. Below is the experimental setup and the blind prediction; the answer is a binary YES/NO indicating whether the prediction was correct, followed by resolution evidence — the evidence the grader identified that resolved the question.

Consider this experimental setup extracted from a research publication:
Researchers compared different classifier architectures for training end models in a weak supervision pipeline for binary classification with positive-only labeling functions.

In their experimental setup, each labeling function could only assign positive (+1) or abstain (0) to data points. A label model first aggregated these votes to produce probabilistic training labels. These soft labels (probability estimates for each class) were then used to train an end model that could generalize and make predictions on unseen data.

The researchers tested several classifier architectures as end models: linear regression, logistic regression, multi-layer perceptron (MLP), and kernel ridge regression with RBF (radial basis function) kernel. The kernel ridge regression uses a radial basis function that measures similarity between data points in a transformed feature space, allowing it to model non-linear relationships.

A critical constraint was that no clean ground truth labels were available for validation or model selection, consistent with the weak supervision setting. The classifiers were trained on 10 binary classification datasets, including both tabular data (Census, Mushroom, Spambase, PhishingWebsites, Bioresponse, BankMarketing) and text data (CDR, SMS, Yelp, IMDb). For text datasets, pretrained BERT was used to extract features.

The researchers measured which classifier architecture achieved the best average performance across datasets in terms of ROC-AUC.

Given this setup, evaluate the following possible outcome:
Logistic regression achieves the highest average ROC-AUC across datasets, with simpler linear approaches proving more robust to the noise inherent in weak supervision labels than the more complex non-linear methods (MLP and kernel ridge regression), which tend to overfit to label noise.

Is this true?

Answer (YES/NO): NO